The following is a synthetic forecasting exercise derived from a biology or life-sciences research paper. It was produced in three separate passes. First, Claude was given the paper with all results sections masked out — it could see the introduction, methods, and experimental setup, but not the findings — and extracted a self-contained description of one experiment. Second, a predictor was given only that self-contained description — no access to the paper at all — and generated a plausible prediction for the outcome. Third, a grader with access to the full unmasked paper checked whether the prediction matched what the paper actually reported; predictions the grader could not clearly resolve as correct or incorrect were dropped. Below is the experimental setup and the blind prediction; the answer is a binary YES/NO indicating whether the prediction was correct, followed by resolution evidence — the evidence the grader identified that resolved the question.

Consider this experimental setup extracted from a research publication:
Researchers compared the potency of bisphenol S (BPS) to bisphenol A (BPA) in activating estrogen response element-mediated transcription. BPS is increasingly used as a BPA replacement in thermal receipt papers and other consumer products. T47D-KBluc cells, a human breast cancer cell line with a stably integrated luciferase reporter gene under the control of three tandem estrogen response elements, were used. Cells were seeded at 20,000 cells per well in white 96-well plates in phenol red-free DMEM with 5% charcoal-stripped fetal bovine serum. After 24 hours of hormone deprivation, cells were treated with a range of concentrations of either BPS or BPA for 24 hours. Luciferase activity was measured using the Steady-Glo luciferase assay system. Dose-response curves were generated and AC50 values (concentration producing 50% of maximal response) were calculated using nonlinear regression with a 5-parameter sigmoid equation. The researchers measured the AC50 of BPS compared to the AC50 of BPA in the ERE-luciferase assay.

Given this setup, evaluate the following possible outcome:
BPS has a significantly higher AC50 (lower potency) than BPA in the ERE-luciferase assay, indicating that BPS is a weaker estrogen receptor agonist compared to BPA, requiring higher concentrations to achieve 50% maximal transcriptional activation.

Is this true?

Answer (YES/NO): YES